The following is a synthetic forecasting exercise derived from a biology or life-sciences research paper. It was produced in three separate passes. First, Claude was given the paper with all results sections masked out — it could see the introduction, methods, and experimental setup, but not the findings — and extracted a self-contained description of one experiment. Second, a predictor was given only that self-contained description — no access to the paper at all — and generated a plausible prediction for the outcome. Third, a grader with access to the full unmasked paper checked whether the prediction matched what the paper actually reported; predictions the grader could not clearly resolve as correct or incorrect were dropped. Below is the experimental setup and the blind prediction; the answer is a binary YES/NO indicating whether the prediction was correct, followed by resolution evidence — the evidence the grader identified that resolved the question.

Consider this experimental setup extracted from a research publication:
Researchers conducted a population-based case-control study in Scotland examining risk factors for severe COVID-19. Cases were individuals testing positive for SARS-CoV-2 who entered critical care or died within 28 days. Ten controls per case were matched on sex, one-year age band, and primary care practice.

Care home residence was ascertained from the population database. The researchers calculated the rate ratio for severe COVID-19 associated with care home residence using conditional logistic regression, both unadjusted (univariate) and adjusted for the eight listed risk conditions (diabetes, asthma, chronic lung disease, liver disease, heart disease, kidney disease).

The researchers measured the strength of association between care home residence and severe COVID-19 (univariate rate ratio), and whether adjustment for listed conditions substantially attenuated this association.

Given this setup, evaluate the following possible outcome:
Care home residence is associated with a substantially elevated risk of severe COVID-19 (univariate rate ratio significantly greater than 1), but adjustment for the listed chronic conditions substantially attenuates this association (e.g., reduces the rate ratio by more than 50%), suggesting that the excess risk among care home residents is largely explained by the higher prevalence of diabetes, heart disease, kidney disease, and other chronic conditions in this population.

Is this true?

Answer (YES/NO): NO